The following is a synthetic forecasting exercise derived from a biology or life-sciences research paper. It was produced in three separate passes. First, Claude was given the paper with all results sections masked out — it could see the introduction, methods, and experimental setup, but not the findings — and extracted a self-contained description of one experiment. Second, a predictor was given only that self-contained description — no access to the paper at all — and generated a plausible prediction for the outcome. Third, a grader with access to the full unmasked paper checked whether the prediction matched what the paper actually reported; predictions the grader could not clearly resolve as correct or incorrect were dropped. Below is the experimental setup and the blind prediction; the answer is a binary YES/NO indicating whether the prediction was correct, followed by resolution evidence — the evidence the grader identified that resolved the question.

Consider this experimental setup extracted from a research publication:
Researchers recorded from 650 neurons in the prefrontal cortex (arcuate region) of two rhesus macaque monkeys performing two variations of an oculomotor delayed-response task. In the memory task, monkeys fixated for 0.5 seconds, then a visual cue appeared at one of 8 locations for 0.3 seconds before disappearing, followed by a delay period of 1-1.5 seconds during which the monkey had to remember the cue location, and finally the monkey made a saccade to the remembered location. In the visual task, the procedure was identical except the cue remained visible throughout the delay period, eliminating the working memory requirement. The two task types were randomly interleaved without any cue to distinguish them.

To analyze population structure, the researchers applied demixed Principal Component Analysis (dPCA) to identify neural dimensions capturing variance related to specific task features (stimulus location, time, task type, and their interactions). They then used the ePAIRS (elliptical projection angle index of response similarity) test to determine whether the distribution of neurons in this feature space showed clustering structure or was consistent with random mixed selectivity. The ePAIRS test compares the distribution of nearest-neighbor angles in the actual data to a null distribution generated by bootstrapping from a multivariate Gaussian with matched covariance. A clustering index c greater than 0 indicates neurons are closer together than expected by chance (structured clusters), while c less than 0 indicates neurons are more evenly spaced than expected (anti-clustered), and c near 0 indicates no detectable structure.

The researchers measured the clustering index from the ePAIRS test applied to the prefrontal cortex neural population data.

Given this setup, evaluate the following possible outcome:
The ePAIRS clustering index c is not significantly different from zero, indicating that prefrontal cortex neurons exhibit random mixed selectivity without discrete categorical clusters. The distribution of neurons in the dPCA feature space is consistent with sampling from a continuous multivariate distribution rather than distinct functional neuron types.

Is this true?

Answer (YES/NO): NO